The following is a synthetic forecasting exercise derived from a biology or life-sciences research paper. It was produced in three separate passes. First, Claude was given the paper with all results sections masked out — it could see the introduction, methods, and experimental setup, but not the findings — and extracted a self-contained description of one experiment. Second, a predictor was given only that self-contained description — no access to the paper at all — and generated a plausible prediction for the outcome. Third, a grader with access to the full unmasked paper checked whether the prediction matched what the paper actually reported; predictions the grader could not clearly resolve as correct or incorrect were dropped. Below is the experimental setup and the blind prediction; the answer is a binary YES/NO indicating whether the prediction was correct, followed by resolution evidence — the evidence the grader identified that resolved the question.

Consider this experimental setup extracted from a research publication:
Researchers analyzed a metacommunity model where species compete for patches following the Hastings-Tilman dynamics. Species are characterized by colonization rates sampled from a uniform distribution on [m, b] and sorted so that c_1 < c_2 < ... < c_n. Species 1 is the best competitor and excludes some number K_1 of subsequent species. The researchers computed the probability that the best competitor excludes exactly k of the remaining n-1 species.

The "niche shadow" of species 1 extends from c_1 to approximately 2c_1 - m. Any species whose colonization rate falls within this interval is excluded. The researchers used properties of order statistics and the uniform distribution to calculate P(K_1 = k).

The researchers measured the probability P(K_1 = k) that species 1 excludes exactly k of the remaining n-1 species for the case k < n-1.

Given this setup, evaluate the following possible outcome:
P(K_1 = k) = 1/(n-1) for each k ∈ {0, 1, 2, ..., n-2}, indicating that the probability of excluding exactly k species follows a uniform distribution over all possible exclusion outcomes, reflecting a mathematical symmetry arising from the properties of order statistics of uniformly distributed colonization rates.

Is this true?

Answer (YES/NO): NO